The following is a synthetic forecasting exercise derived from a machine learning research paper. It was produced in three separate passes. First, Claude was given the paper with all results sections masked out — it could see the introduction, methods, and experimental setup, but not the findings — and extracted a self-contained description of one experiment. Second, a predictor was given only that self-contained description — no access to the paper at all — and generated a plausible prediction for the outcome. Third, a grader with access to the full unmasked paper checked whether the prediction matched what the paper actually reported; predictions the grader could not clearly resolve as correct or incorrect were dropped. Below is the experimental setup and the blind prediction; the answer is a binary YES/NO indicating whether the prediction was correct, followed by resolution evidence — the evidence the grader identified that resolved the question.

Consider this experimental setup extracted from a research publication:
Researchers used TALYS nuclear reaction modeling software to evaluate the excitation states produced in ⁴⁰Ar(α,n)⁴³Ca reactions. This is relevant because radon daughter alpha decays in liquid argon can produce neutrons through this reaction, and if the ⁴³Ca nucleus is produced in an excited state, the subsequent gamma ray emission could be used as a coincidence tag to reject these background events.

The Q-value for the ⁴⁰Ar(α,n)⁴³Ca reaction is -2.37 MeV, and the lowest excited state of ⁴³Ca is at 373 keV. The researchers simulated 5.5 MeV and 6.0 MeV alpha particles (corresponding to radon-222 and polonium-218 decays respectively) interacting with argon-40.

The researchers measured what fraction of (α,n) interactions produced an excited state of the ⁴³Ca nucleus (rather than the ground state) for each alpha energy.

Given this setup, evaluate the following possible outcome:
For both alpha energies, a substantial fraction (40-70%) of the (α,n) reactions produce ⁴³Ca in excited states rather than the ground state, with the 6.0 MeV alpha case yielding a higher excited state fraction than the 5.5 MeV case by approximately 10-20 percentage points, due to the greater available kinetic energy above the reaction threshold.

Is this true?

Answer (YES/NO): NO